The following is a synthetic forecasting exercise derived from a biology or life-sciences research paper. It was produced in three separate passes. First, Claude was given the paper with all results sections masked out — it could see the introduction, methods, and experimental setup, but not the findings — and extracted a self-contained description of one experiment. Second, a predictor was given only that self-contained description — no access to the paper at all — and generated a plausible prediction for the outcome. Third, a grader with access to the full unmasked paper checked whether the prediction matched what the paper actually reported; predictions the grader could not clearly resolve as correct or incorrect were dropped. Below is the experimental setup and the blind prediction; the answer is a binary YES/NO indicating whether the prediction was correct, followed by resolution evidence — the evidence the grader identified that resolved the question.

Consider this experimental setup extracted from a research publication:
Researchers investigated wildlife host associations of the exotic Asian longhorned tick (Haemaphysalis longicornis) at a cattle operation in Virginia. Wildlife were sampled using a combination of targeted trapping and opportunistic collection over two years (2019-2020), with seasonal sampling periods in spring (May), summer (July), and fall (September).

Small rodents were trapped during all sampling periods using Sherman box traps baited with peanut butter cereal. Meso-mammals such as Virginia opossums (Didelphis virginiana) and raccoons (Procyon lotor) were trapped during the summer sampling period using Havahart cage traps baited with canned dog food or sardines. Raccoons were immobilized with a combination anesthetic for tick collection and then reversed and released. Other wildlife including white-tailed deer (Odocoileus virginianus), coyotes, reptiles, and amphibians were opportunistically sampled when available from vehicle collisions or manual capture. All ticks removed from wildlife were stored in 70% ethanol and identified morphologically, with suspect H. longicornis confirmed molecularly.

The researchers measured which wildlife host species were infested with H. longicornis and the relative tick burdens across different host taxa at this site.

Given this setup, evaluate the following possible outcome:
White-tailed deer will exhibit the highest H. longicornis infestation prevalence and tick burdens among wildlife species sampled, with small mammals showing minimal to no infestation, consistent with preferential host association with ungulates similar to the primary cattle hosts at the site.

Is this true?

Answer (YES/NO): NO